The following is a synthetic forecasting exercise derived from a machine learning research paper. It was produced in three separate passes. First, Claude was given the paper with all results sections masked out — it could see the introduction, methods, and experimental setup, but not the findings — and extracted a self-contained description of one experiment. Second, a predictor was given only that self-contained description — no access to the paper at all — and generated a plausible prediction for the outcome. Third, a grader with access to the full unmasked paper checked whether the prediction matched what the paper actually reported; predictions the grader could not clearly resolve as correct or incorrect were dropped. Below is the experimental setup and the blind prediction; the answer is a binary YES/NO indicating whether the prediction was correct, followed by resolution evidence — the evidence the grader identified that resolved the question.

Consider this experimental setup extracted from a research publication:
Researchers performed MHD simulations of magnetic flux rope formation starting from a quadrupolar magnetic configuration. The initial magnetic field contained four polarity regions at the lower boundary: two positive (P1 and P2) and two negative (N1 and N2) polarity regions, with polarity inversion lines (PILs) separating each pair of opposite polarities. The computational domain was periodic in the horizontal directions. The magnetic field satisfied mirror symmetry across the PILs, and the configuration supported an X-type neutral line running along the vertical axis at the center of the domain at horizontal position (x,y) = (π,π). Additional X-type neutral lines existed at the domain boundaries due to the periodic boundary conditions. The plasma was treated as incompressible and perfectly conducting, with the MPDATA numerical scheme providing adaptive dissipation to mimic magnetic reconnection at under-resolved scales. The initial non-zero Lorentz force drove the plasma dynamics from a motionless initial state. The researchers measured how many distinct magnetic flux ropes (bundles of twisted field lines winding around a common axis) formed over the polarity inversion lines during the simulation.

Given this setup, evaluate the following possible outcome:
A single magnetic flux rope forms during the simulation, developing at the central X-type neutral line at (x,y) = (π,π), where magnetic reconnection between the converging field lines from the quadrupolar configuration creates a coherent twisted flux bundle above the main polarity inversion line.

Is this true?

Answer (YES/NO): NO